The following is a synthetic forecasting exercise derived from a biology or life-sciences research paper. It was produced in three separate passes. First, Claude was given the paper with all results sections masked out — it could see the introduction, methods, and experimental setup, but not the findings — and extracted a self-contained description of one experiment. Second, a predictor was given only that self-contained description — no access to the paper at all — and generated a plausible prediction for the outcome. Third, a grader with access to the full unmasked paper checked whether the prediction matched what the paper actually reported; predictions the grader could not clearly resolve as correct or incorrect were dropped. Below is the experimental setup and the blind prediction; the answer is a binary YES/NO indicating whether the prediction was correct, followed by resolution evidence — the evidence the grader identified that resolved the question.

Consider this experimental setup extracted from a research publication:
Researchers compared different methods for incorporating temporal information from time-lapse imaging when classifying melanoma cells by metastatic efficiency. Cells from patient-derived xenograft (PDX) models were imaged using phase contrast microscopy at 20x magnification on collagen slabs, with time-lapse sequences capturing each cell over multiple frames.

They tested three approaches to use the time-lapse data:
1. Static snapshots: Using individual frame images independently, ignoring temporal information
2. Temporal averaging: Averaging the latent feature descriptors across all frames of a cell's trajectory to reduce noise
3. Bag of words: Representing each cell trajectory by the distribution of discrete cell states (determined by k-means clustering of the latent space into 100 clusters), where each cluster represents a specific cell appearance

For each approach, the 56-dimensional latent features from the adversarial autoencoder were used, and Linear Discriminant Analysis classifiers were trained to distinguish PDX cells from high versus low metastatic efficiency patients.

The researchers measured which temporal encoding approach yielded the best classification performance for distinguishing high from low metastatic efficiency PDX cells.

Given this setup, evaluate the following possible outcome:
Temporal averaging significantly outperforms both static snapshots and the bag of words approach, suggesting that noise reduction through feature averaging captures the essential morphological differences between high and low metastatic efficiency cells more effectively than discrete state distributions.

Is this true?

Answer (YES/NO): YES